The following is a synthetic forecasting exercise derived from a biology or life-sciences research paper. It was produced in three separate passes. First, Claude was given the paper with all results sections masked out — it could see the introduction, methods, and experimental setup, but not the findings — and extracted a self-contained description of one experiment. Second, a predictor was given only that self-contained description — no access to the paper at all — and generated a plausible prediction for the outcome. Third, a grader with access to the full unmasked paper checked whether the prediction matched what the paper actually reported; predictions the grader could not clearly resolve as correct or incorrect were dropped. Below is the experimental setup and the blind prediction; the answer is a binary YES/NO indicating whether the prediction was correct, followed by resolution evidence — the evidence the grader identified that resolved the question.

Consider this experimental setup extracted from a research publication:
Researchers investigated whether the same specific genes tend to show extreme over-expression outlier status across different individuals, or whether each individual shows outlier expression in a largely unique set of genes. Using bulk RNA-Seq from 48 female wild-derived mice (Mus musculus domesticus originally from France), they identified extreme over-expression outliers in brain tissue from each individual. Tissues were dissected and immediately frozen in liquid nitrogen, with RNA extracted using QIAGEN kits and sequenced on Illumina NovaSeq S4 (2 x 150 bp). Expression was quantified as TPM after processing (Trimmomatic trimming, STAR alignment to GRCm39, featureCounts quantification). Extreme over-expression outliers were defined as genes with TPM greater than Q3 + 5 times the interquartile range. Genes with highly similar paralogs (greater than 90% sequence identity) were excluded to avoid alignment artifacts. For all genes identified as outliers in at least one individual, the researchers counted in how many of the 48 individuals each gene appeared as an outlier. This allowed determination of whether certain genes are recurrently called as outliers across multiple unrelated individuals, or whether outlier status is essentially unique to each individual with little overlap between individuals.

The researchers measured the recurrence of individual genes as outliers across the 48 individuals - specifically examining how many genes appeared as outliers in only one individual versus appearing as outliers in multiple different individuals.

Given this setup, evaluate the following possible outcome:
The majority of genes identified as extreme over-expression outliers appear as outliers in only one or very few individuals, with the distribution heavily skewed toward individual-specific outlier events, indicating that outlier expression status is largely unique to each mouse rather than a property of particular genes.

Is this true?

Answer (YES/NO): YES